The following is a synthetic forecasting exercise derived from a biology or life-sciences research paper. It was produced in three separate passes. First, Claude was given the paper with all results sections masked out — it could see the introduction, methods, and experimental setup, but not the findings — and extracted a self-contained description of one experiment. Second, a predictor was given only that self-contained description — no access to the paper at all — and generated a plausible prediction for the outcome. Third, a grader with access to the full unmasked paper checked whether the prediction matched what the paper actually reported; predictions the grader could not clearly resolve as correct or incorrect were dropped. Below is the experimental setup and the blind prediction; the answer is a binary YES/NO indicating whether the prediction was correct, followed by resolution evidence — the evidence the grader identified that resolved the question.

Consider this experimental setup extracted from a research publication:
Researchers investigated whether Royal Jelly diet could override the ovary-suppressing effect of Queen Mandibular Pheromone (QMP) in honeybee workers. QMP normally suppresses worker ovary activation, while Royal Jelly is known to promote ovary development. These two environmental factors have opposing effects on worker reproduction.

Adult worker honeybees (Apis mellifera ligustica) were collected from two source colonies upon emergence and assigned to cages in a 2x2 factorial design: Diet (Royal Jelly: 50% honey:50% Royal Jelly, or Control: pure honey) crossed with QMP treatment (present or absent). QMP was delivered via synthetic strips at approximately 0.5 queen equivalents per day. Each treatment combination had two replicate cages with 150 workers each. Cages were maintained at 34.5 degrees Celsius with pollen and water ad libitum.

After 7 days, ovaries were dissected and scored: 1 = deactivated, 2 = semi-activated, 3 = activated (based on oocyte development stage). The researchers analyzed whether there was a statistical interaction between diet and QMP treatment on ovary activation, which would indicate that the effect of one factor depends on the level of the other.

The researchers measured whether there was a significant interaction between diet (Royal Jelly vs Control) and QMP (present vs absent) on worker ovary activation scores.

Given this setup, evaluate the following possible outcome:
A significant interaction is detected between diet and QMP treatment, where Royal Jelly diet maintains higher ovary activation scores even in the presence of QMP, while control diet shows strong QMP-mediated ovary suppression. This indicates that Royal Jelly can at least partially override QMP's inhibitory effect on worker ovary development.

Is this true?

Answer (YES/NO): NO